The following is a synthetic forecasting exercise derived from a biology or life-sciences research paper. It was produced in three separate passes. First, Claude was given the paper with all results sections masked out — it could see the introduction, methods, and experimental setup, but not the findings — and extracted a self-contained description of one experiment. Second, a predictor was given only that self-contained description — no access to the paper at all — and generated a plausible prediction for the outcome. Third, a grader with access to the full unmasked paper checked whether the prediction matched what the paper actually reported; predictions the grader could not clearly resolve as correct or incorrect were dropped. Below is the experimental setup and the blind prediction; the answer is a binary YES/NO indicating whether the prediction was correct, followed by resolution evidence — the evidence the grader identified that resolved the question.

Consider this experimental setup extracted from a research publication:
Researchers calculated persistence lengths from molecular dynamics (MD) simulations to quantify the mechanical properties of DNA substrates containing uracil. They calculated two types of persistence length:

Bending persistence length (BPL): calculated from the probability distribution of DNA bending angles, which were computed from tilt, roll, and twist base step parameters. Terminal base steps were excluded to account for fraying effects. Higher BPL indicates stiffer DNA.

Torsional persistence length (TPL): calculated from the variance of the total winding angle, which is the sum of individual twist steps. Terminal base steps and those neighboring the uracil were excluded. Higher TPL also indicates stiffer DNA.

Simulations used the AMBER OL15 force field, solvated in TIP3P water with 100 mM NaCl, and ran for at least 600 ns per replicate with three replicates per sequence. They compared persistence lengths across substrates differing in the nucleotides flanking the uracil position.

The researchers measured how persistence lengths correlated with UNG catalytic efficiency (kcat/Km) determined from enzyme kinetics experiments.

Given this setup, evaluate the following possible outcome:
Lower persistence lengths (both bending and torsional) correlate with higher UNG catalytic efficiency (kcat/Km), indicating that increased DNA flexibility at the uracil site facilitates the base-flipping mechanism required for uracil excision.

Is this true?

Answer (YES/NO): YES